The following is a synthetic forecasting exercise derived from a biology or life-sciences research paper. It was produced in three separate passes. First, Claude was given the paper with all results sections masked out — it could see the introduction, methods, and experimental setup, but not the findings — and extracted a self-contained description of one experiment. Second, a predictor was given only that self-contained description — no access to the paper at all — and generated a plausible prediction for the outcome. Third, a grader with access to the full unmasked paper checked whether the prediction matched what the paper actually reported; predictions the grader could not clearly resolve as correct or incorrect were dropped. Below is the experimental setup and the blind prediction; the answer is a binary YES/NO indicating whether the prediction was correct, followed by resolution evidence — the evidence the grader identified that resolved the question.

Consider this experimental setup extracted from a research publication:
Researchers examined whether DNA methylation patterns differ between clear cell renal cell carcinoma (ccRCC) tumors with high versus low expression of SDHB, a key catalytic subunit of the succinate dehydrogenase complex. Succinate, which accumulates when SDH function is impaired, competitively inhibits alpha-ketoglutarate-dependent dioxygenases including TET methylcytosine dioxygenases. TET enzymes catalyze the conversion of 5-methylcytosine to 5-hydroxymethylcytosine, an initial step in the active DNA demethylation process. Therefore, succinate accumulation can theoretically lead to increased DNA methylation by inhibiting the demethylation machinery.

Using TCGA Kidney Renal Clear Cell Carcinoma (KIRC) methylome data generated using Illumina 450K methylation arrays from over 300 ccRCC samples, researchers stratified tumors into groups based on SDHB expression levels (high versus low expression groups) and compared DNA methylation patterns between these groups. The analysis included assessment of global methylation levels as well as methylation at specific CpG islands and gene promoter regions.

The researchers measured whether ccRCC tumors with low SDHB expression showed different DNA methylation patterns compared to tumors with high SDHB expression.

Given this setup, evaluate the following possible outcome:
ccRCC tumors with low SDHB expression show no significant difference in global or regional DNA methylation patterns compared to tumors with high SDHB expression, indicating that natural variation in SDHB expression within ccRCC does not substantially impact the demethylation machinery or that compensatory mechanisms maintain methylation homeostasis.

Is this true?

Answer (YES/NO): NO